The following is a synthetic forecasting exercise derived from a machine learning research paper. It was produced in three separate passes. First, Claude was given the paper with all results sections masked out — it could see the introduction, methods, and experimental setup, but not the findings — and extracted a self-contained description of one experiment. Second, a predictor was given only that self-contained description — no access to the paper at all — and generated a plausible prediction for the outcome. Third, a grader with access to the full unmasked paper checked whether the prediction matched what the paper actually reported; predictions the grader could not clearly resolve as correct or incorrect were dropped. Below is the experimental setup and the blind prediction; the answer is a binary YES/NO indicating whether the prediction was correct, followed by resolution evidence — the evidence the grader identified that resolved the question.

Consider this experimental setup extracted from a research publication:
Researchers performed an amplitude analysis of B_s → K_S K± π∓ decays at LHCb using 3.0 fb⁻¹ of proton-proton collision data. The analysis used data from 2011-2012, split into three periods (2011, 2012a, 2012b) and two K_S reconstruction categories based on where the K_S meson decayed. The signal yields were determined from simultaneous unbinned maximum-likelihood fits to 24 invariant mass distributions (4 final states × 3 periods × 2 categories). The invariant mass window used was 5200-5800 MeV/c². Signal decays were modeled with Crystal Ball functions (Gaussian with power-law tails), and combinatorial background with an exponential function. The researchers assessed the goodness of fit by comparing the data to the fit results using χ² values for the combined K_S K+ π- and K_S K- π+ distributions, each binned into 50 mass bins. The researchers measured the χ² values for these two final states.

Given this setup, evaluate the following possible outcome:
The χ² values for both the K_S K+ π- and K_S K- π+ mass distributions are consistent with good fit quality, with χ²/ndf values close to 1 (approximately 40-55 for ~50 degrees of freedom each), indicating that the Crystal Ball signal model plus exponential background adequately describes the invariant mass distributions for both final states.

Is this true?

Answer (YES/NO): NO